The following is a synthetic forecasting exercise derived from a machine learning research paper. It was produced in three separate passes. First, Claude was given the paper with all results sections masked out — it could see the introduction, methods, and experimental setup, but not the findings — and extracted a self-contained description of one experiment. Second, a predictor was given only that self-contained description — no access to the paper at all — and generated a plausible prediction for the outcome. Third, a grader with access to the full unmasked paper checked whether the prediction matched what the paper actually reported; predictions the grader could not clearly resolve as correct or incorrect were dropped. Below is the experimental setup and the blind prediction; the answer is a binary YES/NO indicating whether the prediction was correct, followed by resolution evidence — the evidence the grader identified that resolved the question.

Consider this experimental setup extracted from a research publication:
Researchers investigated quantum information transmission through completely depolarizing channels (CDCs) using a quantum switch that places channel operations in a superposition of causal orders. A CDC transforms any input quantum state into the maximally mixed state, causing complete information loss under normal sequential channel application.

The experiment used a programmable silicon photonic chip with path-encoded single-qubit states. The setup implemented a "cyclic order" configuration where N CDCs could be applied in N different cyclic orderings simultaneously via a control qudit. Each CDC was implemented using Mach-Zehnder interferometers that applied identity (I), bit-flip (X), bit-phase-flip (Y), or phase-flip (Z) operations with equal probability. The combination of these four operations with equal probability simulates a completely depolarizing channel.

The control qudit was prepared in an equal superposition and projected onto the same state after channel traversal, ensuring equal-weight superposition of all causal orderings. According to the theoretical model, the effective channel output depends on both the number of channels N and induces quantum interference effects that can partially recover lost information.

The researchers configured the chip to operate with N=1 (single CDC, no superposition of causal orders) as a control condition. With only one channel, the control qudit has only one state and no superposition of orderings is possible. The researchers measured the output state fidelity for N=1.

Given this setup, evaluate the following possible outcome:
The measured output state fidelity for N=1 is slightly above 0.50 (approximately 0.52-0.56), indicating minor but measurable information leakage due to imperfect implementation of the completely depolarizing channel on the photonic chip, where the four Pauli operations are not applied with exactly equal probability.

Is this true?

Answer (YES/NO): NO